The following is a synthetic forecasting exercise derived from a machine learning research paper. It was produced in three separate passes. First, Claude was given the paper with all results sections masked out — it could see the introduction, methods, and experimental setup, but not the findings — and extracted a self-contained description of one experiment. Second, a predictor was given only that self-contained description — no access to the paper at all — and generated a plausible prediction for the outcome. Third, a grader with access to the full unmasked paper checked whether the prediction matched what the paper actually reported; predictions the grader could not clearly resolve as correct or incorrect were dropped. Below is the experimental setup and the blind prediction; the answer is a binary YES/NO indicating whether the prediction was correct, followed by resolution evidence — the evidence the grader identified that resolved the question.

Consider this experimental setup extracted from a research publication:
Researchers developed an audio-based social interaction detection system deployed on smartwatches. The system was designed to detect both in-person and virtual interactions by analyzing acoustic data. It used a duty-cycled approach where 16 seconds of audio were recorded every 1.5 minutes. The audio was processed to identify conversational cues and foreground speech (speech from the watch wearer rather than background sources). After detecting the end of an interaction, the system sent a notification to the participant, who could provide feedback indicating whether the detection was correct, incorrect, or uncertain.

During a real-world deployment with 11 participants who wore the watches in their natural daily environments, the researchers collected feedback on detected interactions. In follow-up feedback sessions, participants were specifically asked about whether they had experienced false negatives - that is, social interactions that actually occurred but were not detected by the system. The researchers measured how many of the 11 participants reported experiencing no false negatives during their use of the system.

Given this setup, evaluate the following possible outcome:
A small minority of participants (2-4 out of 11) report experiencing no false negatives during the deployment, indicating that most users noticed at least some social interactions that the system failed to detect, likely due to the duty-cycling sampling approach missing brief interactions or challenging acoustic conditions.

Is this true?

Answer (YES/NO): NO